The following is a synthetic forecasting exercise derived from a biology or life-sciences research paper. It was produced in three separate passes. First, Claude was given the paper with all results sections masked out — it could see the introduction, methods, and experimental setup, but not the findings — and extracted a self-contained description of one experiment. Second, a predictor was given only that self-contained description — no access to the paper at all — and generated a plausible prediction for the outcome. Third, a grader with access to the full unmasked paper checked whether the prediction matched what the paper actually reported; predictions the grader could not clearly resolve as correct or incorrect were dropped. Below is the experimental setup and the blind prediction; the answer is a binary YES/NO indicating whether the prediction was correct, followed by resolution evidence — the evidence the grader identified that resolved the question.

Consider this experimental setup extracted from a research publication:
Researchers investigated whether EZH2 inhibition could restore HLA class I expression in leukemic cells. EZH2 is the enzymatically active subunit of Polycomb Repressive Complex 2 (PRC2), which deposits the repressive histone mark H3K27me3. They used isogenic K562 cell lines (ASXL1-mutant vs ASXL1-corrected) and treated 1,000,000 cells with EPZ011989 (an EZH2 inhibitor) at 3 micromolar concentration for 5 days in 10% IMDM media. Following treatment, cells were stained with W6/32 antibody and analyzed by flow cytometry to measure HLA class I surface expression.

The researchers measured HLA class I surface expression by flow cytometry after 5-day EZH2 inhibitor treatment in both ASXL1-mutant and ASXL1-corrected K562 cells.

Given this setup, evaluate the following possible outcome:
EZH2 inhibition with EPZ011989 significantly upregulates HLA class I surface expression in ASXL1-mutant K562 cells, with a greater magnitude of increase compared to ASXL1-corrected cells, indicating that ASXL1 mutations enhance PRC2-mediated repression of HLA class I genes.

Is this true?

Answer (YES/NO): NO